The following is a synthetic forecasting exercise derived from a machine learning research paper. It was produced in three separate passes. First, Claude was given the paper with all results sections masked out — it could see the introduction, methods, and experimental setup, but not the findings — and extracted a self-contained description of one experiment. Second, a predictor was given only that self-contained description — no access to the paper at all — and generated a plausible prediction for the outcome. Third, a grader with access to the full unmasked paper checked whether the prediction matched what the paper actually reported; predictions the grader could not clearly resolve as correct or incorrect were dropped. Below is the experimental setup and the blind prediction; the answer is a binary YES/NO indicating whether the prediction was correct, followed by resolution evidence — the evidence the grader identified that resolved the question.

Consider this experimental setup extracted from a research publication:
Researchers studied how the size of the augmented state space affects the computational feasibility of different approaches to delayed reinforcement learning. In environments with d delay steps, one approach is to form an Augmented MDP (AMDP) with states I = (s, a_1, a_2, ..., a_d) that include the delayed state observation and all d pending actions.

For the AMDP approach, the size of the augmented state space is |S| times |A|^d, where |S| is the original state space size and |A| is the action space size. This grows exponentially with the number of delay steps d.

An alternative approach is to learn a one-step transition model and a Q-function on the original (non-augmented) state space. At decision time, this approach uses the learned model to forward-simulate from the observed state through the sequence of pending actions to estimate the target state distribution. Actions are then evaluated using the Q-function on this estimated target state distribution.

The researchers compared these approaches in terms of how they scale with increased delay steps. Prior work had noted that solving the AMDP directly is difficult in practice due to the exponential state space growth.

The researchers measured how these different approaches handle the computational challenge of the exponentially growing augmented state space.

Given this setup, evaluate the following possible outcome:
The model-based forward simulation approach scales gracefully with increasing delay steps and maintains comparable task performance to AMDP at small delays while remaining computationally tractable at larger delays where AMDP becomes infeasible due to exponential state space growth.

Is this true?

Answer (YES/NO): NO